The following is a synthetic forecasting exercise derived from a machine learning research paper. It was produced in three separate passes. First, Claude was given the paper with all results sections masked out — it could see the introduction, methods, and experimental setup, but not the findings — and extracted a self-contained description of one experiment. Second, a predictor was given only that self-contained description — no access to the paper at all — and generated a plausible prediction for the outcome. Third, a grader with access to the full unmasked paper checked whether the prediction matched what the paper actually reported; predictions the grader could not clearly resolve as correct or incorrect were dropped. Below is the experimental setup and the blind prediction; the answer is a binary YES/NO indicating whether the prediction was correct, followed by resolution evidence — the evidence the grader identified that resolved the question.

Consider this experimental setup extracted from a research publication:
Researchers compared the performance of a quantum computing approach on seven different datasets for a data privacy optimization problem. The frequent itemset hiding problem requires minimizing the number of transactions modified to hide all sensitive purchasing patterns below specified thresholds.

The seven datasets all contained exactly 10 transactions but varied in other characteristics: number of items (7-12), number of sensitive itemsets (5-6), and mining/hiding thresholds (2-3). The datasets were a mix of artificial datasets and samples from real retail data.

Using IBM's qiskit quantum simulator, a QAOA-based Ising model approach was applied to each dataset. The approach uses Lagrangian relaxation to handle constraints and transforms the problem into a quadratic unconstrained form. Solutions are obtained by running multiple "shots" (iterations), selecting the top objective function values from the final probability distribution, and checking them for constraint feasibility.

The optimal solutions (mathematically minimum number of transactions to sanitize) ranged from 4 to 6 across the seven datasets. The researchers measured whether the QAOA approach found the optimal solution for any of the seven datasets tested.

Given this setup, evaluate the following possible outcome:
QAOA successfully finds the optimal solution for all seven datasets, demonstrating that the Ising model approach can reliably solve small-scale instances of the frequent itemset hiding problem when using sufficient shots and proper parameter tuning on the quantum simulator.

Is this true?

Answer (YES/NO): NO